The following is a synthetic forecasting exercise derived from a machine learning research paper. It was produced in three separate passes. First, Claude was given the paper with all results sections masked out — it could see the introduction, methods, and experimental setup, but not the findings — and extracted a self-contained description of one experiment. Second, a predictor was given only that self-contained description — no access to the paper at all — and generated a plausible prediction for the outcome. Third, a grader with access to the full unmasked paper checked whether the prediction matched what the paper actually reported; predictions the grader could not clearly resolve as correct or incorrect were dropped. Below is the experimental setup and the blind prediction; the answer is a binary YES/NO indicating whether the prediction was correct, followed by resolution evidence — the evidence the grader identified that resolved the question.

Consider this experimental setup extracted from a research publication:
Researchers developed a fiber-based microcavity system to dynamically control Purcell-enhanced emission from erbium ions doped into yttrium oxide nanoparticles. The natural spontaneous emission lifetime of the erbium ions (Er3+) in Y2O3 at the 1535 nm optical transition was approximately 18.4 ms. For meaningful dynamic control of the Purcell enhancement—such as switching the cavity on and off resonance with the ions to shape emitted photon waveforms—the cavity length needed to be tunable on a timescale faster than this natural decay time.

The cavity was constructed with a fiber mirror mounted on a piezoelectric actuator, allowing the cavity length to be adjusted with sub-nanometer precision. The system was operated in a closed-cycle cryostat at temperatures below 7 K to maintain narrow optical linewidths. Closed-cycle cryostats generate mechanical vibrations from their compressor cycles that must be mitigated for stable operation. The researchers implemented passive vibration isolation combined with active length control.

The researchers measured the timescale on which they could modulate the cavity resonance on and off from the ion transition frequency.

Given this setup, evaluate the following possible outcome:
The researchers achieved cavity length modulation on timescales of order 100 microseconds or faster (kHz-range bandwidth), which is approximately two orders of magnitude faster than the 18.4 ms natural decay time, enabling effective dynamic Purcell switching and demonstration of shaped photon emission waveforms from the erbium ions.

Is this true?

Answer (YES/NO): YES